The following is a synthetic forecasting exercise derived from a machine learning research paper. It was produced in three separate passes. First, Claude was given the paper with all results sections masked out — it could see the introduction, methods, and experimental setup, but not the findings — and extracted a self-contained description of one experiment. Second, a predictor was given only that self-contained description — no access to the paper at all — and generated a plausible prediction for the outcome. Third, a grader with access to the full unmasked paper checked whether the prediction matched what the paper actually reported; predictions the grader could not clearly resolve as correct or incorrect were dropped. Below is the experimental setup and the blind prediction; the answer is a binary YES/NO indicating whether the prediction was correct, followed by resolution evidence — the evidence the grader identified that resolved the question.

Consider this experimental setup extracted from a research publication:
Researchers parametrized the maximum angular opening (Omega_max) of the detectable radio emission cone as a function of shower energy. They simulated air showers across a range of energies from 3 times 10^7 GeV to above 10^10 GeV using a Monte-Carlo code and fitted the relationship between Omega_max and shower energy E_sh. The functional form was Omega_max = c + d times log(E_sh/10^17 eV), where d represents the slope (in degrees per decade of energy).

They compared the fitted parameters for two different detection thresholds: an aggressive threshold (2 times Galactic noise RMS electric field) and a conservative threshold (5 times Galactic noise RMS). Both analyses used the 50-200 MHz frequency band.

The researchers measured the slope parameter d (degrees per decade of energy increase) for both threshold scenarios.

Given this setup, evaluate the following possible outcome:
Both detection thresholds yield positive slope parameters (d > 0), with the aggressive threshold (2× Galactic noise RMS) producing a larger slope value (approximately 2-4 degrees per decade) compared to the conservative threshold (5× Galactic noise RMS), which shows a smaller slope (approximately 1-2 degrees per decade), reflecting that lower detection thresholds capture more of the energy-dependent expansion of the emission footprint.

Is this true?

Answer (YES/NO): NO